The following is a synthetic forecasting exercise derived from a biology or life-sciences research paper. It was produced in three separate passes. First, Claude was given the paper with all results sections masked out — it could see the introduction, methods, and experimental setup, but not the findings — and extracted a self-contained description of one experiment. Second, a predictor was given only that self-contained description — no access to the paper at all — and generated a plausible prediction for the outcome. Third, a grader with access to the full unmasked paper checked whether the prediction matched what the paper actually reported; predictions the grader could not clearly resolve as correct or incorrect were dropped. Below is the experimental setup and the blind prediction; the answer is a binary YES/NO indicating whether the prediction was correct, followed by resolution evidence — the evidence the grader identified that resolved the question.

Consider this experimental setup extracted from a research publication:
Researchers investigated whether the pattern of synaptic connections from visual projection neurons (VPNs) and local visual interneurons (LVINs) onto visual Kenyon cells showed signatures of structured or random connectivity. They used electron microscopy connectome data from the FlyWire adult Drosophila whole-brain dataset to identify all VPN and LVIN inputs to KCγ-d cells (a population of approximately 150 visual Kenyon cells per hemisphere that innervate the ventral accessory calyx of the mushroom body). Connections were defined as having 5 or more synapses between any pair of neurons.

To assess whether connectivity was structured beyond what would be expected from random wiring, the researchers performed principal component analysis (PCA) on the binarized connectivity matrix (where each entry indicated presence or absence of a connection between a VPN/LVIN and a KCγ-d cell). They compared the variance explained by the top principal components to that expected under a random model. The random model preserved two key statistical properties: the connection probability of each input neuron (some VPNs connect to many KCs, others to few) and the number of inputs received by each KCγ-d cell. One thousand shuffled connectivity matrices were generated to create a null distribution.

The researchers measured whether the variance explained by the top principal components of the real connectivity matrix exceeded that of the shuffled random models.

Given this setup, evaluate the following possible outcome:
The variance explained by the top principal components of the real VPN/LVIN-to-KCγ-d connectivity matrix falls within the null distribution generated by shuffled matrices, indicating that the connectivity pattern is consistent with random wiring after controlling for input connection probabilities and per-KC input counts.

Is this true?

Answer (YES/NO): YES